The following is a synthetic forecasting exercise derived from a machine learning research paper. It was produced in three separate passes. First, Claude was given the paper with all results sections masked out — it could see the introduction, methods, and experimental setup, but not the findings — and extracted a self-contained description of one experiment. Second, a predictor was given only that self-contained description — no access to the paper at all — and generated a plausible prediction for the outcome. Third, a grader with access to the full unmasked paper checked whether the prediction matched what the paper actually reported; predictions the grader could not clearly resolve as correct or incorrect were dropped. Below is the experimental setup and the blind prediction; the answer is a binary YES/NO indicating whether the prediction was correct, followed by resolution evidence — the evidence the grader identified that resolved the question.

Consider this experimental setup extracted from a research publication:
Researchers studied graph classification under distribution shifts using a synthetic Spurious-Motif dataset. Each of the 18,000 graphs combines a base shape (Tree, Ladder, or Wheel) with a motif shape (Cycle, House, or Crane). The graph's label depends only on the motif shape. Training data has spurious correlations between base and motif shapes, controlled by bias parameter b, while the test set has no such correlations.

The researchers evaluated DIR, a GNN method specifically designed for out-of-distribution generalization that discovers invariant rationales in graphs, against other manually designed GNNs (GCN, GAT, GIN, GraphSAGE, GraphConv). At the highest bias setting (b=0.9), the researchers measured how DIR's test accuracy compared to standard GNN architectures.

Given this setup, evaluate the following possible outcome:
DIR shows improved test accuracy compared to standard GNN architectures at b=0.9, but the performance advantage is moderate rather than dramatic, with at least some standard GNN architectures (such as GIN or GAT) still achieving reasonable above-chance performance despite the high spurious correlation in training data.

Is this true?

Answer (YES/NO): NO